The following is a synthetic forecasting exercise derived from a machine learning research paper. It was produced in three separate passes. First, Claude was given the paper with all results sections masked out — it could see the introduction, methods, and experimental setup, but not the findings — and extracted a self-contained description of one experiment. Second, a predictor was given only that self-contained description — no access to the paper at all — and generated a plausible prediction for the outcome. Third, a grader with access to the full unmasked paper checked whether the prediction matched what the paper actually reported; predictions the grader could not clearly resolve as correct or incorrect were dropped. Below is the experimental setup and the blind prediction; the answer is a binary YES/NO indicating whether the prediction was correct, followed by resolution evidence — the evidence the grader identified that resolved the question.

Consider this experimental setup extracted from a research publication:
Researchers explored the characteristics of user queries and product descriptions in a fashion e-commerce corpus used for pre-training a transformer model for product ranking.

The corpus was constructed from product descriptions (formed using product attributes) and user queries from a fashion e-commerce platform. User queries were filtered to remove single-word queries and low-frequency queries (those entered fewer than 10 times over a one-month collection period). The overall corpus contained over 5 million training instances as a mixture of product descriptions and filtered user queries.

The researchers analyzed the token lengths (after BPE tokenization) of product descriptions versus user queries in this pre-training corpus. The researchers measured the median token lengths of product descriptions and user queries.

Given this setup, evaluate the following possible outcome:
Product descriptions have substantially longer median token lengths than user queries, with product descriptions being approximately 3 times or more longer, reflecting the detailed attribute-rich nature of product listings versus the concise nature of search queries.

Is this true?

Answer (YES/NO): YES